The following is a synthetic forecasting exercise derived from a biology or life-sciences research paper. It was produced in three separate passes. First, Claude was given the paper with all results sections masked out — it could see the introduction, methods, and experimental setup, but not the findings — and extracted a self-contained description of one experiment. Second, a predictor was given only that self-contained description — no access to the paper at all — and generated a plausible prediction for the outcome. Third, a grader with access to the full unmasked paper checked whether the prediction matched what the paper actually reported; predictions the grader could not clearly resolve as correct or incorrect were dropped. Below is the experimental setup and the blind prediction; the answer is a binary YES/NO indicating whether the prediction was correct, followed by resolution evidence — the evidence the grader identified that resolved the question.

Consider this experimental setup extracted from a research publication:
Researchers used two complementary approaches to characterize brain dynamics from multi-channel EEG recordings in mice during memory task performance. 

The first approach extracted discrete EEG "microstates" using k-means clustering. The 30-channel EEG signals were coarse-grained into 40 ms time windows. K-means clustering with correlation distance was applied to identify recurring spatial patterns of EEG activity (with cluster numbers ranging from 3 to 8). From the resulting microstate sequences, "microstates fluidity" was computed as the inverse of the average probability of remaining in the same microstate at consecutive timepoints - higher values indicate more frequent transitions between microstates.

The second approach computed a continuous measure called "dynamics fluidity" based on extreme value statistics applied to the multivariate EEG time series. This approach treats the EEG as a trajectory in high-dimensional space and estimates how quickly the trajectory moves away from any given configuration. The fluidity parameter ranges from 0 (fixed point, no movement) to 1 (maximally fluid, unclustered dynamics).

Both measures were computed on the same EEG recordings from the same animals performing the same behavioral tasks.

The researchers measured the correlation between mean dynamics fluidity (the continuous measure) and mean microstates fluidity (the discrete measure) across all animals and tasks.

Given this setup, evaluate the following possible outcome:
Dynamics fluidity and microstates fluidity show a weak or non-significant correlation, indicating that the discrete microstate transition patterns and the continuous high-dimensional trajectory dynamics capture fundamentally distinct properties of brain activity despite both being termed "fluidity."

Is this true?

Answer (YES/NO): NO